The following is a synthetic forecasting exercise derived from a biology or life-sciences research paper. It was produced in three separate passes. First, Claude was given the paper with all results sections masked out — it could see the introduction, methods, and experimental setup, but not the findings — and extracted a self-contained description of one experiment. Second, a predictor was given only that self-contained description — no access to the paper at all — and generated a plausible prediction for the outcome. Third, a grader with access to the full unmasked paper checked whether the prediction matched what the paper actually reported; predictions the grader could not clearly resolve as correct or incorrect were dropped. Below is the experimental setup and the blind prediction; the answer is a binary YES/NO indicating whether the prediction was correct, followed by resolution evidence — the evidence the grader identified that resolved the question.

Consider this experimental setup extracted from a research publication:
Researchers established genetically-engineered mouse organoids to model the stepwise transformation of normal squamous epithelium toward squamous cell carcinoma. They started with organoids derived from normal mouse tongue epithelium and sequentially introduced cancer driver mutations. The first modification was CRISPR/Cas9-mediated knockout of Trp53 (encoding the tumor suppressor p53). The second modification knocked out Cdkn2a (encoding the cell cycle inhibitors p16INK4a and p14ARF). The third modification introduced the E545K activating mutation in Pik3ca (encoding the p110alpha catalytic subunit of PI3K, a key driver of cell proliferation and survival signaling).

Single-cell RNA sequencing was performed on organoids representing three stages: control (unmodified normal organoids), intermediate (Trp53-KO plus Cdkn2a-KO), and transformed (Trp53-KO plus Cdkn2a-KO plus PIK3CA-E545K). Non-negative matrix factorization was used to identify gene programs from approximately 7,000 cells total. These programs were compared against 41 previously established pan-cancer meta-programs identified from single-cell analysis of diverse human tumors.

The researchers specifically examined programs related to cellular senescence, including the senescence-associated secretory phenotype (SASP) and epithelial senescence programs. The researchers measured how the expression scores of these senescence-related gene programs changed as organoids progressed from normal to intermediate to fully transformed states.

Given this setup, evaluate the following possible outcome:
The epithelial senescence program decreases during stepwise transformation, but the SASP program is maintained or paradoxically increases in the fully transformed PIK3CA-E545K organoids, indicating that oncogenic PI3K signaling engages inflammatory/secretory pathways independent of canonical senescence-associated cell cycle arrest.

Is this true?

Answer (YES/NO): NO